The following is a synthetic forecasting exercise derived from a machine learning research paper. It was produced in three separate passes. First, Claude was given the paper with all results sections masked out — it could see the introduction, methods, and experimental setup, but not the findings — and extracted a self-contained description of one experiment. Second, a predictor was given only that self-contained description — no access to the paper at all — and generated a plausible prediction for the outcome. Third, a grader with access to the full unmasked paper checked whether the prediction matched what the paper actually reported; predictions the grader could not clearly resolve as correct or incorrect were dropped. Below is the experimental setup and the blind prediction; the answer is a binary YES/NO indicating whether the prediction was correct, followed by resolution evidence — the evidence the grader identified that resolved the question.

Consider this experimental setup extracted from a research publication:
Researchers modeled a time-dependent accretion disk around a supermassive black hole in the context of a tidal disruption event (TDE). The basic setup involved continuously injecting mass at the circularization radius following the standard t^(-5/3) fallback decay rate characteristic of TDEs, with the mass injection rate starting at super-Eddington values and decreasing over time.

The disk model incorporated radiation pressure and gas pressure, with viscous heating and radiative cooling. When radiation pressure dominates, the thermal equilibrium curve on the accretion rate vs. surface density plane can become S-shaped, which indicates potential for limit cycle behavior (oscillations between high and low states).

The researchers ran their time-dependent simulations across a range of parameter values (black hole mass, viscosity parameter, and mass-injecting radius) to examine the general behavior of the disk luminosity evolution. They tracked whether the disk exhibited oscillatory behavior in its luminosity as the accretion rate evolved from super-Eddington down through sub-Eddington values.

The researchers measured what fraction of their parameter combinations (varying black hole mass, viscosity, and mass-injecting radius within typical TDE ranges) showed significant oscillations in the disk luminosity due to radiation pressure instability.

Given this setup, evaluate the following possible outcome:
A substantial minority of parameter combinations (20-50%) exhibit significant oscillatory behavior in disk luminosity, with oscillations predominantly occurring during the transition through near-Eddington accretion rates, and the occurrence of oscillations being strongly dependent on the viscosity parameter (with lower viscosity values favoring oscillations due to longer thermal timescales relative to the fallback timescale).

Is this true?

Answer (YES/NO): NO